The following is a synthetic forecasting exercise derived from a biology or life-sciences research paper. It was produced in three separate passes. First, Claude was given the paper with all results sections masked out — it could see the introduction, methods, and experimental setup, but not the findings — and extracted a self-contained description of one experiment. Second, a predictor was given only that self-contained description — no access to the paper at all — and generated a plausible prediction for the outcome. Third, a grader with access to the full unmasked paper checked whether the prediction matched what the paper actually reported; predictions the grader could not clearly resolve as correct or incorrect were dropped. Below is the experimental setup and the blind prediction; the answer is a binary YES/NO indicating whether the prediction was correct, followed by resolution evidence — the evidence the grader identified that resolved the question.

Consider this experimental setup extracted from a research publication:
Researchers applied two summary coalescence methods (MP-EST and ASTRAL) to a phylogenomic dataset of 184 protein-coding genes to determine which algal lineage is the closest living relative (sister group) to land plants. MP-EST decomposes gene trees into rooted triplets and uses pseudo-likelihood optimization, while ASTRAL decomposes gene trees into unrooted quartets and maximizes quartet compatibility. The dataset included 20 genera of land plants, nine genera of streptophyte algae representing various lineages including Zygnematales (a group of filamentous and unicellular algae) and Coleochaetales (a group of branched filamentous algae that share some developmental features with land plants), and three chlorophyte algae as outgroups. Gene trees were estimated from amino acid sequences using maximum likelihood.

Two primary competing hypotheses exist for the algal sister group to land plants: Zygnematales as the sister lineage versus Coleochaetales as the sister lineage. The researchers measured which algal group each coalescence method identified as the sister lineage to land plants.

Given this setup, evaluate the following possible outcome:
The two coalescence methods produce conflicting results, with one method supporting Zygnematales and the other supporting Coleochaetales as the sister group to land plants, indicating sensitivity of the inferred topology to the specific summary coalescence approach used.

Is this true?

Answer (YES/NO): YES